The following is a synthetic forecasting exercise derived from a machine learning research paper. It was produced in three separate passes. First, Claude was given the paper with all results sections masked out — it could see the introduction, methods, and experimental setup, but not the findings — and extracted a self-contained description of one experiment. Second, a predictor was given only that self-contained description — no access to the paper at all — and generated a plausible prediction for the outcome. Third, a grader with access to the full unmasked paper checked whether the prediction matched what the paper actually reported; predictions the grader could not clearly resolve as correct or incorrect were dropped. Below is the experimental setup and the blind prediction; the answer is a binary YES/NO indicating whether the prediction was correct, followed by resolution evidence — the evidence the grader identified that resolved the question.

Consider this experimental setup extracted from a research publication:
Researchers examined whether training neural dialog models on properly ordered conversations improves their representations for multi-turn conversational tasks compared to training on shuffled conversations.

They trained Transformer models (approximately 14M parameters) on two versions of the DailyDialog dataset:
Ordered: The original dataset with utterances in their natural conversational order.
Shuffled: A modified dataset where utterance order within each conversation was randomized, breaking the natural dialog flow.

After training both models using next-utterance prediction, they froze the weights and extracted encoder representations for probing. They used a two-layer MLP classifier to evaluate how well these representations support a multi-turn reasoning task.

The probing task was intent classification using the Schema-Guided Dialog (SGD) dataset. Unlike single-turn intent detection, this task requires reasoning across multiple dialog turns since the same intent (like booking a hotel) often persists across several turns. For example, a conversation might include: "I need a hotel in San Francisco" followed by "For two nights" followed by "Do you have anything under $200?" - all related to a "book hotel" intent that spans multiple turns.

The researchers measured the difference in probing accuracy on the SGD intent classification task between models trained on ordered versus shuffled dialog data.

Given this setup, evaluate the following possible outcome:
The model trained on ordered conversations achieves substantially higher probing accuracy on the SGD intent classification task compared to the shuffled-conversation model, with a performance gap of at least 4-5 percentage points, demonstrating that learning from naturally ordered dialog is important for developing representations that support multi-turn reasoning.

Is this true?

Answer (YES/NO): NO